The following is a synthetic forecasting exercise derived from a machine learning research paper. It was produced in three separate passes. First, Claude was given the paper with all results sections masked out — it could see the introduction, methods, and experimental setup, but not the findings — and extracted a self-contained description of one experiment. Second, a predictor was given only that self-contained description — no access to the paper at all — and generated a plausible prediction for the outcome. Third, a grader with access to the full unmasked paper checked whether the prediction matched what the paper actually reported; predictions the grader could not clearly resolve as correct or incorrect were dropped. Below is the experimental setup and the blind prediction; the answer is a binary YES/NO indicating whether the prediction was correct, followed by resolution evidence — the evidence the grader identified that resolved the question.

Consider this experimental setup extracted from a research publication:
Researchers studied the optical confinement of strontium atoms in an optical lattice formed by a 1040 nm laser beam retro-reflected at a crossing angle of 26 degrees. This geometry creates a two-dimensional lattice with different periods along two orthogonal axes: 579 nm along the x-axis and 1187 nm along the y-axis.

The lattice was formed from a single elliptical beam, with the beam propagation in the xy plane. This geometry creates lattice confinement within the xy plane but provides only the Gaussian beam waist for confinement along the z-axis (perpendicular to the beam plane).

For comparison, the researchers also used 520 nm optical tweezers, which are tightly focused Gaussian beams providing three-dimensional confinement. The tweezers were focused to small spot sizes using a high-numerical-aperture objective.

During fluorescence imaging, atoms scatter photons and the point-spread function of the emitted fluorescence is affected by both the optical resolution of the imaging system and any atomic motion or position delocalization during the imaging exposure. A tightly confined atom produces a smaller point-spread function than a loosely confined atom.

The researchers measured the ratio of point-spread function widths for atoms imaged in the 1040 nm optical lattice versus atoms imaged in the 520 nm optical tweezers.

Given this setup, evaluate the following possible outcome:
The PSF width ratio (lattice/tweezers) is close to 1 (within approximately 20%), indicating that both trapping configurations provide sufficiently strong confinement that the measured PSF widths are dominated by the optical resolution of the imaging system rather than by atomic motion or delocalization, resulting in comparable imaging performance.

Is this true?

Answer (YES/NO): NO